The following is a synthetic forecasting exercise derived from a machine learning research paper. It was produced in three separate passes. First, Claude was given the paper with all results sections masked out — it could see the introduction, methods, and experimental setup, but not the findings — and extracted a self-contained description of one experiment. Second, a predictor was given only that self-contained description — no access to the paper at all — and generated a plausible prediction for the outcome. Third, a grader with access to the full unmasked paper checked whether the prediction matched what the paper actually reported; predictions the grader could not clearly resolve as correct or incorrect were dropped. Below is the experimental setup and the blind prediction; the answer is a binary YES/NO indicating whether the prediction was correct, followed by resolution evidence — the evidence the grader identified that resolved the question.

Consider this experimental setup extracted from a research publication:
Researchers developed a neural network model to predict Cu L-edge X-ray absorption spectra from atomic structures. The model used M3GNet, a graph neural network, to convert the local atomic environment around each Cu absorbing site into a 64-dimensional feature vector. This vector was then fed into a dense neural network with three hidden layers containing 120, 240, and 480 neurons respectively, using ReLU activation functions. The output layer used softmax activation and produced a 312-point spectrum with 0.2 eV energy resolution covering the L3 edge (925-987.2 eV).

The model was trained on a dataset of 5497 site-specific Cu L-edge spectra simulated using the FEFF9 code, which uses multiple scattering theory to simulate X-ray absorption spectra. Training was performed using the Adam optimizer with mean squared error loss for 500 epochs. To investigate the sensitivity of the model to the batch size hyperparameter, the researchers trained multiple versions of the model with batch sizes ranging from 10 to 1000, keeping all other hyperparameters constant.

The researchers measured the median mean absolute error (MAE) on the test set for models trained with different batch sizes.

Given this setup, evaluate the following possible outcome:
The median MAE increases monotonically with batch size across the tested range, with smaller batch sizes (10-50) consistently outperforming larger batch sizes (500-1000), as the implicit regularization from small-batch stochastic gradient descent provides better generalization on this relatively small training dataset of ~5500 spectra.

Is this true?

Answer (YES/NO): NO